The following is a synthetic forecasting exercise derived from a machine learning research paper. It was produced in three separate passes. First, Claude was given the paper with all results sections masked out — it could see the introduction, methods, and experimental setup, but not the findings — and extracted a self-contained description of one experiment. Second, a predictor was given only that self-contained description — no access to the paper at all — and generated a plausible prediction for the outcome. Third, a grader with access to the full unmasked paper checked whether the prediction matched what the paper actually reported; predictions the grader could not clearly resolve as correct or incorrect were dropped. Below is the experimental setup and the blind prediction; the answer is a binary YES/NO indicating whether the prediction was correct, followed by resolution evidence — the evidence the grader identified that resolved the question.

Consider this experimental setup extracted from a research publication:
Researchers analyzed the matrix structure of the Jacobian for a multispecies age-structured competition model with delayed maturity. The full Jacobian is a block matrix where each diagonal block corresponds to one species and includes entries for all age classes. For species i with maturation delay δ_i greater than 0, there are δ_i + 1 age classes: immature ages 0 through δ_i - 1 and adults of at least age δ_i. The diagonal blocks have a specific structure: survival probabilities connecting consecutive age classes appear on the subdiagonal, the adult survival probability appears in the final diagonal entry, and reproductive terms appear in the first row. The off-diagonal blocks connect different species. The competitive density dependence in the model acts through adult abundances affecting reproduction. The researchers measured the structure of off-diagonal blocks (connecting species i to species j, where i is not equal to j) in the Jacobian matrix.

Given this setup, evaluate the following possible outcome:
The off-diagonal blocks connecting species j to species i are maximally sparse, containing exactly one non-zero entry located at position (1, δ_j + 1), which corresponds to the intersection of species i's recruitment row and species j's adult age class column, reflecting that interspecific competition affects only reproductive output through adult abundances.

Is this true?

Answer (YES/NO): YES